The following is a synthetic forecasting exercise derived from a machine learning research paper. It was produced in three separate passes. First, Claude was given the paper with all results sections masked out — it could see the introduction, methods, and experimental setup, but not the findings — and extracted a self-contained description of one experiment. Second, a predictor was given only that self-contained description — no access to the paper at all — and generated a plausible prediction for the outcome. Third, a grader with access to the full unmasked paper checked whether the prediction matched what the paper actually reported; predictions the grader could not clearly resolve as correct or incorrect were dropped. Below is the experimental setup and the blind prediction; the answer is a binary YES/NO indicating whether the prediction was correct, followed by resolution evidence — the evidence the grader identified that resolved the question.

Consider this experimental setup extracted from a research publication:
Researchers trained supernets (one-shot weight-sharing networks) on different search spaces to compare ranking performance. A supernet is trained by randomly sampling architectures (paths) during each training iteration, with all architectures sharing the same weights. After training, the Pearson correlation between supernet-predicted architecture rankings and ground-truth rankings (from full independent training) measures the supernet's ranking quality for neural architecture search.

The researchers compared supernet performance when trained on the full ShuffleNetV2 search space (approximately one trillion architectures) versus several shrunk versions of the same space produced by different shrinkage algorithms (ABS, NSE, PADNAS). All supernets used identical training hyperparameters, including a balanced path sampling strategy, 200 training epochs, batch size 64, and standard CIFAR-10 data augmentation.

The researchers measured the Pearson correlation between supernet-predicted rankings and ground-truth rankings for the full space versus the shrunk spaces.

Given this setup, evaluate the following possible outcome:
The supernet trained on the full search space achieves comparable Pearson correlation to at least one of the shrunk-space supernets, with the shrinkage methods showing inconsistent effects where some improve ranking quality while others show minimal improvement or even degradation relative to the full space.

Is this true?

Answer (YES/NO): NO